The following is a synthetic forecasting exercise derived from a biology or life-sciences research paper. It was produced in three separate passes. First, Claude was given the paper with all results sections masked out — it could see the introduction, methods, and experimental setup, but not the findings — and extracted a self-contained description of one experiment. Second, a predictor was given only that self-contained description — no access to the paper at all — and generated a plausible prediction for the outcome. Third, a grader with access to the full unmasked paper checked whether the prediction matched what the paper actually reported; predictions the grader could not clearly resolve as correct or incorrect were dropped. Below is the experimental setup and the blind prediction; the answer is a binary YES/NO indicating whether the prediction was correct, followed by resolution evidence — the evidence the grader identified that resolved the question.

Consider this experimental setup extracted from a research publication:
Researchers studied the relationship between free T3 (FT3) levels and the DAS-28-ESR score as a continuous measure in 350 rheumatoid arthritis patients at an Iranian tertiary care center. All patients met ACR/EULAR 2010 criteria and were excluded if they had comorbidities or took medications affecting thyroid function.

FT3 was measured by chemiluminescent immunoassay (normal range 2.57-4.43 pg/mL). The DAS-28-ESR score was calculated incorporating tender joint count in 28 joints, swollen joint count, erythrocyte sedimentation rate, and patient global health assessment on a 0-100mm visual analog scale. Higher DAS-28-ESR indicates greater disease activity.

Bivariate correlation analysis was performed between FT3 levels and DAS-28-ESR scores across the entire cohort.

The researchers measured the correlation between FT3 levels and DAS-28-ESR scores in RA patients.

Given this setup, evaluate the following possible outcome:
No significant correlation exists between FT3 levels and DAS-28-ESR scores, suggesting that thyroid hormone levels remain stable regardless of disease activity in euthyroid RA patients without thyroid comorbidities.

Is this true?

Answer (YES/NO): NO